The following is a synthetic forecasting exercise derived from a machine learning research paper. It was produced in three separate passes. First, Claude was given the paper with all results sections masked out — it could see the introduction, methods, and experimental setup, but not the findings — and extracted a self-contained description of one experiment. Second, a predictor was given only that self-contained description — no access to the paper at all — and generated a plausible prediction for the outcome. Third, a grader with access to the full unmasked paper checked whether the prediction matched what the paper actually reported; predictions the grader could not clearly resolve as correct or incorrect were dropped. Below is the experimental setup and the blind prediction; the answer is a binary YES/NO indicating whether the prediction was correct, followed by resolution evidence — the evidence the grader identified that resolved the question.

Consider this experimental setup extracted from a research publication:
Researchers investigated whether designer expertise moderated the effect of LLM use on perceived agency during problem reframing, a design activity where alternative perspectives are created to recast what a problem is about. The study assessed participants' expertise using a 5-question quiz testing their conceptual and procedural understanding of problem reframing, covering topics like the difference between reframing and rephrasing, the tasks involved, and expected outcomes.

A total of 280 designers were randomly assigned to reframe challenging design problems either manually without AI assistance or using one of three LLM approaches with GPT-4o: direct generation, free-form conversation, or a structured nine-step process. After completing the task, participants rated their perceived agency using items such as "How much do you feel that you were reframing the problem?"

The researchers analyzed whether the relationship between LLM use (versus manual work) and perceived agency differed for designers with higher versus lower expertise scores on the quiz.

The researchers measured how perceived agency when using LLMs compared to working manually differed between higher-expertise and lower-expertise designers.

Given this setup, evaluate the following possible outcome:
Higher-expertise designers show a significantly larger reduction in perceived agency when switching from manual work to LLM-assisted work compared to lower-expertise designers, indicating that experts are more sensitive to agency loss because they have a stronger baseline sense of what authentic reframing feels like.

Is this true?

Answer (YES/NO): NO